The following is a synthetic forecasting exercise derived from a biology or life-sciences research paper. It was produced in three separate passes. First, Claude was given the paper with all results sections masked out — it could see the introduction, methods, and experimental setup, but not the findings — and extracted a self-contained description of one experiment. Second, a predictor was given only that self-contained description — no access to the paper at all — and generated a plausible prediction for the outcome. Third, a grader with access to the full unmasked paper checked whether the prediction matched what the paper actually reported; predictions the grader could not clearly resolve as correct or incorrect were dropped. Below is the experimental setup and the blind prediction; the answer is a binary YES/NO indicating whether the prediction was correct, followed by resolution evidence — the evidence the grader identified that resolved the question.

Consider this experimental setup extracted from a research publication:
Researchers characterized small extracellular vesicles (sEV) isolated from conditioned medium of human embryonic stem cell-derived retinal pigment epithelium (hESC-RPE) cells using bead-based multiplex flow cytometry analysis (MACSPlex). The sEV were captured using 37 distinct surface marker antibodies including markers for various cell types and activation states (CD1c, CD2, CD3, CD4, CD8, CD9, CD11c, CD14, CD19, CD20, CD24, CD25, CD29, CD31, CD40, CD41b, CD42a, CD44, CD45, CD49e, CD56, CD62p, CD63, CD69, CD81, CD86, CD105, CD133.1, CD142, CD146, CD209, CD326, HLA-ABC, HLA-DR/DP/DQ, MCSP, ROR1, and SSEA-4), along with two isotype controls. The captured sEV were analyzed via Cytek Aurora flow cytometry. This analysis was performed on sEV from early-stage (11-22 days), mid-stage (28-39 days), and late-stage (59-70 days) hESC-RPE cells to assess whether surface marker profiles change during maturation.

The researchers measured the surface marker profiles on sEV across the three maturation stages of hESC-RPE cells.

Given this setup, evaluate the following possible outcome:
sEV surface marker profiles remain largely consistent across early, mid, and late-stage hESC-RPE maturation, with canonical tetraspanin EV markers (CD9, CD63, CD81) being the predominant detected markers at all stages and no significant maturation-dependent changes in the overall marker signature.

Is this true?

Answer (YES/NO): NO